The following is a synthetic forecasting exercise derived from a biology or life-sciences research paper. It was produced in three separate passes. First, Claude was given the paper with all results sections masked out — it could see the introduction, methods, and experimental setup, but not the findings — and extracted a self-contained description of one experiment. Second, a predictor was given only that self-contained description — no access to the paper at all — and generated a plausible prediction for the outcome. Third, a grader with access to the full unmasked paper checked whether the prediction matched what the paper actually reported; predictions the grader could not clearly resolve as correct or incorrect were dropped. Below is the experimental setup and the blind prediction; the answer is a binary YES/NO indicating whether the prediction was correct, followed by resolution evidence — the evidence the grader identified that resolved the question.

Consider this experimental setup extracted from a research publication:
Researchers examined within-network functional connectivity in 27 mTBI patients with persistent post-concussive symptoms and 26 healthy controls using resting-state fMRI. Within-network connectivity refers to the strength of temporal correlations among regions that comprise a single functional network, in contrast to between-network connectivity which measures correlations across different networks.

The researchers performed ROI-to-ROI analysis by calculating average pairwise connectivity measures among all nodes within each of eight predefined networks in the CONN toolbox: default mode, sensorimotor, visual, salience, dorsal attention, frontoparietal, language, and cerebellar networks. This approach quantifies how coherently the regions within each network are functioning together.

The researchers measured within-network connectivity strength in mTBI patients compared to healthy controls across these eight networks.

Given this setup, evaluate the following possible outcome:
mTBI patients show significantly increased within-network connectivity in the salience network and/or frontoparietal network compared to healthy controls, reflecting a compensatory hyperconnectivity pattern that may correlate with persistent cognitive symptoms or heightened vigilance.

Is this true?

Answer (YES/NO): NO